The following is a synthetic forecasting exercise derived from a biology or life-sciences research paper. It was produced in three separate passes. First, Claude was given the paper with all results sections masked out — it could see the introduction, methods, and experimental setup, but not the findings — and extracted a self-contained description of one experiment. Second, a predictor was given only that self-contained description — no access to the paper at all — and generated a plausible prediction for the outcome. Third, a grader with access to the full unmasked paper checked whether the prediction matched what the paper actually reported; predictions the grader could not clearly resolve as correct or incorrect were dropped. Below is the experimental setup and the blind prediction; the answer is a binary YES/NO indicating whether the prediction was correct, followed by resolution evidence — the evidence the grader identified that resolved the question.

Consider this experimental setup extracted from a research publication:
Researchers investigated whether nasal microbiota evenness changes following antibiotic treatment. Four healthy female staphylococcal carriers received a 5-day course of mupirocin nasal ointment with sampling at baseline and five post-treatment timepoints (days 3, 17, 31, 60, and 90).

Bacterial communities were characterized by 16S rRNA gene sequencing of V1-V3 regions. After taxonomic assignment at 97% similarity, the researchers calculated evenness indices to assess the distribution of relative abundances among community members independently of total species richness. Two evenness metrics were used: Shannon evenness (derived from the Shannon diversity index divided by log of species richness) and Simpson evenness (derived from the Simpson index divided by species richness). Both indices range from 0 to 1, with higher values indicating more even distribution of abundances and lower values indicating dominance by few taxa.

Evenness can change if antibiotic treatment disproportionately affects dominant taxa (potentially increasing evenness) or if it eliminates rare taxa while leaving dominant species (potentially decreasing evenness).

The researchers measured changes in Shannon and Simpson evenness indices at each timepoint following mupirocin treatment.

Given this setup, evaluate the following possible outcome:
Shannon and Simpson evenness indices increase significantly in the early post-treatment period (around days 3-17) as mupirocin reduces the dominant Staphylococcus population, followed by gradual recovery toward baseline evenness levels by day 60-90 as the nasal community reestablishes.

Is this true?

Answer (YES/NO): NO